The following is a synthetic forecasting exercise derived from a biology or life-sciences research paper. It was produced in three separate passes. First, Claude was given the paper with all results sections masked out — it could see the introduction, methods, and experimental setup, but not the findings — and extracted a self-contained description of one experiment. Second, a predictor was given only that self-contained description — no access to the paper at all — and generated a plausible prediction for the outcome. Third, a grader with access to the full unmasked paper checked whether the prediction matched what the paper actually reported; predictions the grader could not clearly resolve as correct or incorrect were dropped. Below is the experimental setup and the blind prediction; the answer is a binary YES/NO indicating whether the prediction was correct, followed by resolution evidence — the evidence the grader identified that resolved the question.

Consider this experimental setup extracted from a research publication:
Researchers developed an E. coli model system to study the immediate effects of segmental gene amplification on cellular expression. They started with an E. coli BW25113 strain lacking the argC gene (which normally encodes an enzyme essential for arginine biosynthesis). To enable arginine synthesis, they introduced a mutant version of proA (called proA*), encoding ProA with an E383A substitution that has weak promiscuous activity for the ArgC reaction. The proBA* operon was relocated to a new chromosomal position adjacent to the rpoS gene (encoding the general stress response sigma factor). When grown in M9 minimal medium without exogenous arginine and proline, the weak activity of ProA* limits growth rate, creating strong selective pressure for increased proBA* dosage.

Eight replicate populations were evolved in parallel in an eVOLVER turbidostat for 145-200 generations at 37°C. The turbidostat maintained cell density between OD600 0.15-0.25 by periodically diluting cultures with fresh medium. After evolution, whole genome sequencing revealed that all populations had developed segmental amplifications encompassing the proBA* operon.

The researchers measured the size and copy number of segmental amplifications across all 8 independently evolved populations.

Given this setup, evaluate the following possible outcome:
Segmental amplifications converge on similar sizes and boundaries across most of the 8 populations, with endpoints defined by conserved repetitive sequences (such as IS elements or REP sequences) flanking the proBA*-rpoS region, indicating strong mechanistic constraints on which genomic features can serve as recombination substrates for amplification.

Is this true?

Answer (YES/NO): NO